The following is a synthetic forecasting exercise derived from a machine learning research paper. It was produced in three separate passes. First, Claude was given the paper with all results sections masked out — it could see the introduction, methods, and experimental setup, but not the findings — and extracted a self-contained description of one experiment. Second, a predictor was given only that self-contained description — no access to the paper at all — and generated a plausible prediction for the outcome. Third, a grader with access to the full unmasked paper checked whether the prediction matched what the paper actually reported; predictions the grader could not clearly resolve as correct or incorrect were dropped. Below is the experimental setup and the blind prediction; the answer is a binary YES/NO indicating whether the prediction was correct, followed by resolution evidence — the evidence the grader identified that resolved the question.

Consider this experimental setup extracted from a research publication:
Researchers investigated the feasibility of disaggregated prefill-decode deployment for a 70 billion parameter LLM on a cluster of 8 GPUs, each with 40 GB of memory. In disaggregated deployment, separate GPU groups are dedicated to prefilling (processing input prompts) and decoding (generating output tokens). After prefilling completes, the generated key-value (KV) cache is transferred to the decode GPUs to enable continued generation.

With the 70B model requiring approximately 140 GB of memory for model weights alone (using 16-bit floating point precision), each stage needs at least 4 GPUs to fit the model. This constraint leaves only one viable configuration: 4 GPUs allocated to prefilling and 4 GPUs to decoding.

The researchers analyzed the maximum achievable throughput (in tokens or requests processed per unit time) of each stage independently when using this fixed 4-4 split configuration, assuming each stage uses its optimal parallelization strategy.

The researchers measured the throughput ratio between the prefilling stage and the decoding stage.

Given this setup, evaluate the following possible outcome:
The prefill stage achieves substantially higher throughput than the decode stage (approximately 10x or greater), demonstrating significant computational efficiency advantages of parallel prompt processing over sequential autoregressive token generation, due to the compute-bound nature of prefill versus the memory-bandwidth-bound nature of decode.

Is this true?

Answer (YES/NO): NO